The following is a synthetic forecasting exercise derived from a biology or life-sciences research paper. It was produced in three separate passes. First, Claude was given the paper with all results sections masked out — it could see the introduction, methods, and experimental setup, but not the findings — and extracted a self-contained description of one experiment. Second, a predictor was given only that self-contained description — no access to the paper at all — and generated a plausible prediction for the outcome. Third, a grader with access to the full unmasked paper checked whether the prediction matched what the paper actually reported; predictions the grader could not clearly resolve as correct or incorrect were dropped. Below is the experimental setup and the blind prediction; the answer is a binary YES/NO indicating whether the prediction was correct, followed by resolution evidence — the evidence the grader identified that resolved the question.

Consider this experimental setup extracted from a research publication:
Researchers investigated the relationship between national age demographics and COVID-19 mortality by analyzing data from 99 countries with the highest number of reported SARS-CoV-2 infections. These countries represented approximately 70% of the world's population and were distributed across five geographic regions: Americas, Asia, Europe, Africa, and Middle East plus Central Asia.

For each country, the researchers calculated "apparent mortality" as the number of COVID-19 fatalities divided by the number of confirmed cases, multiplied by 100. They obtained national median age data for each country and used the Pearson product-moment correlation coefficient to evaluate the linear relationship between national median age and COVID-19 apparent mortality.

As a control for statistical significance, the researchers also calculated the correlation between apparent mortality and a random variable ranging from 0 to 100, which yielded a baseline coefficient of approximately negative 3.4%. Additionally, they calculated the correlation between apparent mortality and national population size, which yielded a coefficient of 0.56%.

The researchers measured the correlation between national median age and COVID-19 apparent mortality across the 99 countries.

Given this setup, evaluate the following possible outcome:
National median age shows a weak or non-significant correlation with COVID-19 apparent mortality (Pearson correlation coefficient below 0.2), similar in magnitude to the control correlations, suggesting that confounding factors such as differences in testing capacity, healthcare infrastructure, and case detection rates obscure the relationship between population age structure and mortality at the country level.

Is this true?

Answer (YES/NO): NO